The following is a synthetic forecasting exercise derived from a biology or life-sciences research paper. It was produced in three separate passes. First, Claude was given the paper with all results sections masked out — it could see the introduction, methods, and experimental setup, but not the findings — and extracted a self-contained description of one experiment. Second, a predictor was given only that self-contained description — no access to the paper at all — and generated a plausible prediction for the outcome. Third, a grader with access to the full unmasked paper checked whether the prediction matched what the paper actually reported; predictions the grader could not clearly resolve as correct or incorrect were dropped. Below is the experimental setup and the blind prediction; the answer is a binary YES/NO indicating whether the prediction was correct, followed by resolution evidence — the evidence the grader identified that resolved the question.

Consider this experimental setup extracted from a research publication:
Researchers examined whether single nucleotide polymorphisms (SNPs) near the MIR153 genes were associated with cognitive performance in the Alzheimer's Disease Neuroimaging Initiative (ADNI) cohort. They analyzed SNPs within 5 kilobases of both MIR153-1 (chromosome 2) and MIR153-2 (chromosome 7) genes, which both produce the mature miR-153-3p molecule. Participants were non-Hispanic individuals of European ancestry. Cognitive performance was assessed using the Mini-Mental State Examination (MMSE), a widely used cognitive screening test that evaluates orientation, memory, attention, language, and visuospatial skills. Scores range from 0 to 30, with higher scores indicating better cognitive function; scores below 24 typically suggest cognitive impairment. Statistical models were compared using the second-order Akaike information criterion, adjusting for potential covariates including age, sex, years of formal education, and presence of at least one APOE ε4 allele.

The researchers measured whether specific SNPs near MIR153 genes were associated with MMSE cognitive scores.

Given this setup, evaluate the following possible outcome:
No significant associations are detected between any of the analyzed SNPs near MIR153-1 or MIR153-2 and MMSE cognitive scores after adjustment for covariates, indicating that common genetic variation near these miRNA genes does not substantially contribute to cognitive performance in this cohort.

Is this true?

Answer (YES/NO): NO